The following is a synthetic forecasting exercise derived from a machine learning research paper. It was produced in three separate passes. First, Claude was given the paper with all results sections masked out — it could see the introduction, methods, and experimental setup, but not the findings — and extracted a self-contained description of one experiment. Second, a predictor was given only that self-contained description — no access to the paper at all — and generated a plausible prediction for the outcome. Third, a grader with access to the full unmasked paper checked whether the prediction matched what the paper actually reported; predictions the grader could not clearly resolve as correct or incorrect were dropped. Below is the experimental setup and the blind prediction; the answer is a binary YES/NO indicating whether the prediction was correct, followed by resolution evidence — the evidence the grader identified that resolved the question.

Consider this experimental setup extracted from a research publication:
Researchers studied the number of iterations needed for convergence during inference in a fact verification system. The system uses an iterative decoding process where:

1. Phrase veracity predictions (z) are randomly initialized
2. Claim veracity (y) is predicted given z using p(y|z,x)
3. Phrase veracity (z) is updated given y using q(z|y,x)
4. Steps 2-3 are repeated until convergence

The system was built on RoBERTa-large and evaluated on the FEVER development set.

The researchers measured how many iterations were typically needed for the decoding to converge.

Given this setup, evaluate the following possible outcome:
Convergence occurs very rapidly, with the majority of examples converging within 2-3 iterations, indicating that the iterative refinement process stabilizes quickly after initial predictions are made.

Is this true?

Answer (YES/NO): YES